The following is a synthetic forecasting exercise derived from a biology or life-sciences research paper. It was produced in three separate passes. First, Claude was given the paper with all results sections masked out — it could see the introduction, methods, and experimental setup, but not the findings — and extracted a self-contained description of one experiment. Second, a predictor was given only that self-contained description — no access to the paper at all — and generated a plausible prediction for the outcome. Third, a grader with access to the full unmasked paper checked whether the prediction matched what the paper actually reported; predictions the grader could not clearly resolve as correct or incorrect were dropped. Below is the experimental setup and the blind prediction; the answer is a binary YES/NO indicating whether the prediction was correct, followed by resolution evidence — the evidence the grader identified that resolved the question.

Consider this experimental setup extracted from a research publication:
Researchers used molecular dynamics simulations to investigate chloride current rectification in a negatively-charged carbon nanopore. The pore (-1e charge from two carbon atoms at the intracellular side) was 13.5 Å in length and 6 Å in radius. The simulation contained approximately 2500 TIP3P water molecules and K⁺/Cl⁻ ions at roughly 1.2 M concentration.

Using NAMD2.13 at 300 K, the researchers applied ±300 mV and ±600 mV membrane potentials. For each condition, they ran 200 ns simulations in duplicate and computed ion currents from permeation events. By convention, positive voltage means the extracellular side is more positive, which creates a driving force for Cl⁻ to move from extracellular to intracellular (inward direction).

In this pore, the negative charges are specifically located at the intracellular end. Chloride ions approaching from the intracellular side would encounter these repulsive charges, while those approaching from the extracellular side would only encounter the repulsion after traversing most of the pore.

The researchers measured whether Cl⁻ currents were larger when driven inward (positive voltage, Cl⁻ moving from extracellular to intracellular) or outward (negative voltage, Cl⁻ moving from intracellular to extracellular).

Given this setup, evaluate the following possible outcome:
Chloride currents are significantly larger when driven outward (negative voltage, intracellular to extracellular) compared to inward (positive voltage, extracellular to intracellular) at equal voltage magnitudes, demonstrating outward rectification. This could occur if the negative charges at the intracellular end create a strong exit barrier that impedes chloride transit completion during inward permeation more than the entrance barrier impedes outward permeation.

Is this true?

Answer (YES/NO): NO